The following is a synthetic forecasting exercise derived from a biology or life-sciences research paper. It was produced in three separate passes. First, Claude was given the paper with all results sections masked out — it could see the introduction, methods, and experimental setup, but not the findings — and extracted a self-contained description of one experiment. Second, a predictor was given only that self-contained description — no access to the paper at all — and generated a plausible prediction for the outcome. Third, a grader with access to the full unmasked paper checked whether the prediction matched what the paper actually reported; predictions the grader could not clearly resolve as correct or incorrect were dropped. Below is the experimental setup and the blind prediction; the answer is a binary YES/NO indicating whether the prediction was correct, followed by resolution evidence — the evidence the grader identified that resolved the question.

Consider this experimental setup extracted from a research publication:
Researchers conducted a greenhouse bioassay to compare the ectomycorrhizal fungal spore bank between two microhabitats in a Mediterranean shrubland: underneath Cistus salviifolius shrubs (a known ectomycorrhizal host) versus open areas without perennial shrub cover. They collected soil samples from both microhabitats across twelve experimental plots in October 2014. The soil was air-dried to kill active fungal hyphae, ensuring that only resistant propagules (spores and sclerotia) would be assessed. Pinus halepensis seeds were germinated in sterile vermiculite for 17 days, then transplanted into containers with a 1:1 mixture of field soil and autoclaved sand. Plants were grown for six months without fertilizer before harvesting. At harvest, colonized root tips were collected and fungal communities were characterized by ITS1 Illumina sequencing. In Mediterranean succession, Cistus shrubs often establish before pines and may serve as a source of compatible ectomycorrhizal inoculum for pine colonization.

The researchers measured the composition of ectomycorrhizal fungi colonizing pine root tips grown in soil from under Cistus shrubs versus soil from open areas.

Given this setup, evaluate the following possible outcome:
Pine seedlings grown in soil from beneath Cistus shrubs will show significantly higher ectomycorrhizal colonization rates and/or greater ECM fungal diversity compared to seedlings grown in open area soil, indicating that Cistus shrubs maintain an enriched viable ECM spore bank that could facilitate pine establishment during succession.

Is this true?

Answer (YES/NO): NO